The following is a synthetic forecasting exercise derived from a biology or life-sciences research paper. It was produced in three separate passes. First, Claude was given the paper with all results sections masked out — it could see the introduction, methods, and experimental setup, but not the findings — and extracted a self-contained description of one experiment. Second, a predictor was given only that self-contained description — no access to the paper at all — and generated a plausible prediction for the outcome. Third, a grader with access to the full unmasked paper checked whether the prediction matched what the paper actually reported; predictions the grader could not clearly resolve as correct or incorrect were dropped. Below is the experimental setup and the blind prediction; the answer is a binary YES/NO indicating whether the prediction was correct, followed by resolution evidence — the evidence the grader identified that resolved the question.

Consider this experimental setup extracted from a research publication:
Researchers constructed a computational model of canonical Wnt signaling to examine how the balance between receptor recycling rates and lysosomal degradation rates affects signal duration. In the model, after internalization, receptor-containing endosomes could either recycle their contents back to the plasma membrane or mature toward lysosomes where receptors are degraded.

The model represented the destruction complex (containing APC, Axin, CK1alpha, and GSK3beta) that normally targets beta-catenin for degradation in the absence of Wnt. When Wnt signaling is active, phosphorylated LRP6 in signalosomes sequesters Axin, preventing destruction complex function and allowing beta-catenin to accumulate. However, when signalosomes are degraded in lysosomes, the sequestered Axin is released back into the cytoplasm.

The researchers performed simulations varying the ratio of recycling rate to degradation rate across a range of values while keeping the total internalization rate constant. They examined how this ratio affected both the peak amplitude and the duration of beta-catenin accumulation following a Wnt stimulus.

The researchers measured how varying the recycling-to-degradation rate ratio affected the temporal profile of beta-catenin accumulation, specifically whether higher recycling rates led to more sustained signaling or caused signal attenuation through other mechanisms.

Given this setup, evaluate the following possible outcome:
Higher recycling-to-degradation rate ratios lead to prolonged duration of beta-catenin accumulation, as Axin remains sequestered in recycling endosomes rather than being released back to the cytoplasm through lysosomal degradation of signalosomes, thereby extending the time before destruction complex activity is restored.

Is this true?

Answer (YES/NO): NO